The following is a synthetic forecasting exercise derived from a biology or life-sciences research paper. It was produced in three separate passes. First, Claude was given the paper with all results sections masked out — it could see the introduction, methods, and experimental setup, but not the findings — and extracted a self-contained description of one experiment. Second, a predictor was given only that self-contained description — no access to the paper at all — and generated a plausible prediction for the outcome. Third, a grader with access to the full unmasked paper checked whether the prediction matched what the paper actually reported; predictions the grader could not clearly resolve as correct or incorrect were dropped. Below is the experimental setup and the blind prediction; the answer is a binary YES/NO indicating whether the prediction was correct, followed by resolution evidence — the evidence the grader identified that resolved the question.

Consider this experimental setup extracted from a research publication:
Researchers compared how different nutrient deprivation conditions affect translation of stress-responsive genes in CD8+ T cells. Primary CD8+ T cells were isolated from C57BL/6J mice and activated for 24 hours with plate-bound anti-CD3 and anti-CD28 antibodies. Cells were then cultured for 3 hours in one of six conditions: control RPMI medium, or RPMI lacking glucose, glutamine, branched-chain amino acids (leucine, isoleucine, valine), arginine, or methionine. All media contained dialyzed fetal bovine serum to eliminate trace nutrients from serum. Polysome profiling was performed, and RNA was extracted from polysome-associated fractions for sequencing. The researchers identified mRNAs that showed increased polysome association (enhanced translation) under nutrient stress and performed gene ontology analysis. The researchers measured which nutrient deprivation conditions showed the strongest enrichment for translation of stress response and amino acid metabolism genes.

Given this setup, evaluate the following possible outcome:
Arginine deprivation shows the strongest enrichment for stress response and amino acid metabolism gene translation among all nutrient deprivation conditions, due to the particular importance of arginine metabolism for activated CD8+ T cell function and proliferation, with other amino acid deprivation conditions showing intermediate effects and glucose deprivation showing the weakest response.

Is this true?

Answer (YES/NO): NO